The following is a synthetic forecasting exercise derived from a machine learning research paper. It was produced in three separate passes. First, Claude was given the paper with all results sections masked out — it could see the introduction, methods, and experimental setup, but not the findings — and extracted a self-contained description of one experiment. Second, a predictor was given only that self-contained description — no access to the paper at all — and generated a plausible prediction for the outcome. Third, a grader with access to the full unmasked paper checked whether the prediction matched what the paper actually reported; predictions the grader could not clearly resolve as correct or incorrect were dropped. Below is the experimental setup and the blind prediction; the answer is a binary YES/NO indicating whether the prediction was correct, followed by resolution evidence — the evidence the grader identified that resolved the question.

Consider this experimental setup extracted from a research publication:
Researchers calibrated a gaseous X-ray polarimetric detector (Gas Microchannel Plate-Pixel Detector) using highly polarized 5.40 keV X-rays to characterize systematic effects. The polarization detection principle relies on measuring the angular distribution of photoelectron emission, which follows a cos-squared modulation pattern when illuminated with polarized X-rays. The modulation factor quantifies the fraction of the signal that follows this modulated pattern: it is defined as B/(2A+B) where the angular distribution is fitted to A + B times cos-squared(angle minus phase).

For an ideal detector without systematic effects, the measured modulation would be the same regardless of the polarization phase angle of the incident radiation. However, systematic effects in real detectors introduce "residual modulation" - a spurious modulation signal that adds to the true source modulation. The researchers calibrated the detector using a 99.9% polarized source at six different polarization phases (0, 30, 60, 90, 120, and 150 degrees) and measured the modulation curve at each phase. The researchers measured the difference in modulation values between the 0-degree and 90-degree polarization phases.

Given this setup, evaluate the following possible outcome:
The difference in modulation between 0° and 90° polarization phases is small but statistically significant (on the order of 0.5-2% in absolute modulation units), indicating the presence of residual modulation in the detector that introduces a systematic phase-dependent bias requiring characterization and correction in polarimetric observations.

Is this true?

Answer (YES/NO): NO